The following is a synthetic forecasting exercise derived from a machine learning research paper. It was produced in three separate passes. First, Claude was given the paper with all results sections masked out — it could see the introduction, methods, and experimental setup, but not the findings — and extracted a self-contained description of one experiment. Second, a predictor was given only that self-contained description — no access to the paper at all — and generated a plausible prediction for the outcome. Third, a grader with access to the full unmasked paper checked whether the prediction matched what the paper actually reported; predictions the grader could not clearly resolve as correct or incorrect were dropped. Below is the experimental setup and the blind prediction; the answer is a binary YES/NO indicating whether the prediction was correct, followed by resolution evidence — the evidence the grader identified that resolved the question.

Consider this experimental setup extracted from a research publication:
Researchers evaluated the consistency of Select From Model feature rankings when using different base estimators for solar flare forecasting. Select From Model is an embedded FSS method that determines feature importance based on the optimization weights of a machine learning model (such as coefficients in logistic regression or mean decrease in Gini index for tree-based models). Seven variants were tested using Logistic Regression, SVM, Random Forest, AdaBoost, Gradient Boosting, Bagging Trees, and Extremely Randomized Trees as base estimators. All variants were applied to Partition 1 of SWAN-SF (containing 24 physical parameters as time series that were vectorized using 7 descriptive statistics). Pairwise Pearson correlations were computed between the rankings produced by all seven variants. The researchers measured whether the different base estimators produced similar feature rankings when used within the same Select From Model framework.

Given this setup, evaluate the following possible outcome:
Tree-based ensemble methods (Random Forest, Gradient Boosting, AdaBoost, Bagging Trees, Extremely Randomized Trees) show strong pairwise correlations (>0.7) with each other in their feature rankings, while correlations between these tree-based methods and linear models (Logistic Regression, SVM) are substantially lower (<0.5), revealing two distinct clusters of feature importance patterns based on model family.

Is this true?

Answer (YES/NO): NO